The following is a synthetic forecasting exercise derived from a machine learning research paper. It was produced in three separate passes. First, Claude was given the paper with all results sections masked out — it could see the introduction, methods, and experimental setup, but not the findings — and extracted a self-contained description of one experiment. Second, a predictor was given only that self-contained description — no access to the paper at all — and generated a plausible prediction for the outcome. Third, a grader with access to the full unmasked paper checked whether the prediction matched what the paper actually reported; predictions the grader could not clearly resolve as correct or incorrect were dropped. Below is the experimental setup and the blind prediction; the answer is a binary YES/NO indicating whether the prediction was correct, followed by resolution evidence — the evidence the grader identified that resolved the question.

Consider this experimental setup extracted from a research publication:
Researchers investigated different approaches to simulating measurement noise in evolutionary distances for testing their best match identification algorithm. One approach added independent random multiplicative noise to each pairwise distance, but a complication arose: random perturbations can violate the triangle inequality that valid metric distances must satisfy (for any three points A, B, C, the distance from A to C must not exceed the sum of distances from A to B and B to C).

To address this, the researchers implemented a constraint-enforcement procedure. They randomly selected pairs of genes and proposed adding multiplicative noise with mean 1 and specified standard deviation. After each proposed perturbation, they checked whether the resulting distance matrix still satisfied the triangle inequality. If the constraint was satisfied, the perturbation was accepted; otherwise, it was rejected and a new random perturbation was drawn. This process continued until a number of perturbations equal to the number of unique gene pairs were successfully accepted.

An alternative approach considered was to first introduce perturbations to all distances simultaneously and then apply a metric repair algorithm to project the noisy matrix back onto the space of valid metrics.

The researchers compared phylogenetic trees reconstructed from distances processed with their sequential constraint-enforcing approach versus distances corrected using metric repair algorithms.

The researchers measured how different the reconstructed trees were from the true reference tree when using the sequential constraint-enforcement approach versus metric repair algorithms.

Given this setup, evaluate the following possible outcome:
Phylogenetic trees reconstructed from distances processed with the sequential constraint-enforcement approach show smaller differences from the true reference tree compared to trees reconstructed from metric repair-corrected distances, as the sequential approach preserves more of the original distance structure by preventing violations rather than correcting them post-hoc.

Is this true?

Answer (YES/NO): YES